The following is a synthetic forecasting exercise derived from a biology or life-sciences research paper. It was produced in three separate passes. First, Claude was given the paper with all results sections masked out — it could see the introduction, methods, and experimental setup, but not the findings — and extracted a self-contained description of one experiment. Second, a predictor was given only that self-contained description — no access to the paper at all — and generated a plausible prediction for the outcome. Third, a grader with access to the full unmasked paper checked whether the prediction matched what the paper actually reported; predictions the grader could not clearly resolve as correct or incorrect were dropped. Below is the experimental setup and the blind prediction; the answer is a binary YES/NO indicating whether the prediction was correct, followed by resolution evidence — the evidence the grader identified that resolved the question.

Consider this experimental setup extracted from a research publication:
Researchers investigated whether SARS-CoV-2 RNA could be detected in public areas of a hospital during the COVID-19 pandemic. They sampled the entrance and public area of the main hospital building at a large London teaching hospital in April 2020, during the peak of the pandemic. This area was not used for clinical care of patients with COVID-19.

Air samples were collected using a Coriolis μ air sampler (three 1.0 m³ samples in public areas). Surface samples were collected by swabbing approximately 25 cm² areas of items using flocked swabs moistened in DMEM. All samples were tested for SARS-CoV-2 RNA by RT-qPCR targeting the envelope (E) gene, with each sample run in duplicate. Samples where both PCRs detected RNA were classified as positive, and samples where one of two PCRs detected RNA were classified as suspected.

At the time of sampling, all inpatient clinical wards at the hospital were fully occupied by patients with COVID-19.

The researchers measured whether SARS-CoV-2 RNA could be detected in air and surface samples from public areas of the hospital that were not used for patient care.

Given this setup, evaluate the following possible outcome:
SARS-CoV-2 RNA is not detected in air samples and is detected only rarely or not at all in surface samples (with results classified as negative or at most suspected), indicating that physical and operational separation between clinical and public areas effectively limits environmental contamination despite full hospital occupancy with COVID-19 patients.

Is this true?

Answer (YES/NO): NO